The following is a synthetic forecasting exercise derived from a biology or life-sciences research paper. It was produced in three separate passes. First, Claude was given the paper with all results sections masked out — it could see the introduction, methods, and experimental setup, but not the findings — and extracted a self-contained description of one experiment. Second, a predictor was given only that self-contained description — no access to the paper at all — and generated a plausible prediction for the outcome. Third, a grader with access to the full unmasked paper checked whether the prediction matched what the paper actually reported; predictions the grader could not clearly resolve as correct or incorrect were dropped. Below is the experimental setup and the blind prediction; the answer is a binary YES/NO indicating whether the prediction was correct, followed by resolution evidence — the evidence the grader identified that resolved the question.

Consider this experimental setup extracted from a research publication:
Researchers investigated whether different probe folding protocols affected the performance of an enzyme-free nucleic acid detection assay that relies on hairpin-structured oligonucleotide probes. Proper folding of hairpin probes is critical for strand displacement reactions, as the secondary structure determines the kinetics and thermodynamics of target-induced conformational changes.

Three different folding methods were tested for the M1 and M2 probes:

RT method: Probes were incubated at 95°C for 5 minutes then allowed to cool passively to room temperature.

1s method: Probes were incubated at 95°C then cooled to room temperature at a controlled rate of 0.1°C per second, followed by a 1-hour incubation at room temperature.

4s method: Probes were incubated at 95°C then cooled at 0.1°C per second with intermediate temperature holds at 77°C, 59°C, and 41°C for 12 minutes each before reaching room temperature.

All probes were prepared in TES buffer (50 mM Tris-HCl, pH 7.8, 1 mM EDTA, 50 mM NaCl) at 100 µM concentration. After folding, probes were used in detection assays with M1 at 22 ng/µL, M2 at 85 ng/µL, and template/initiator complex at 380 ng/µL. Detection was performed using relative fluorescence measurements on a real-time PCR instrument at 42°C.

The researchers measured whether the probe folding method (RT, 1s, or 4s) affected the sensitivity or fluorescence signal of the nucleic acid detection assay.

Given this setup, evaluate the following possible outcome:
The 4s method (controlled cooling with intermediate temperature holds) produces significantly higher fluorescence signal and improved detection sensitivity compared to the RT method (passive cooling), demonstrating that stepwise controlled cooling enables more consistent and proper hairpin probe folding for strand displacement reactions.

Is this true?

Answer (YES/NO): NO